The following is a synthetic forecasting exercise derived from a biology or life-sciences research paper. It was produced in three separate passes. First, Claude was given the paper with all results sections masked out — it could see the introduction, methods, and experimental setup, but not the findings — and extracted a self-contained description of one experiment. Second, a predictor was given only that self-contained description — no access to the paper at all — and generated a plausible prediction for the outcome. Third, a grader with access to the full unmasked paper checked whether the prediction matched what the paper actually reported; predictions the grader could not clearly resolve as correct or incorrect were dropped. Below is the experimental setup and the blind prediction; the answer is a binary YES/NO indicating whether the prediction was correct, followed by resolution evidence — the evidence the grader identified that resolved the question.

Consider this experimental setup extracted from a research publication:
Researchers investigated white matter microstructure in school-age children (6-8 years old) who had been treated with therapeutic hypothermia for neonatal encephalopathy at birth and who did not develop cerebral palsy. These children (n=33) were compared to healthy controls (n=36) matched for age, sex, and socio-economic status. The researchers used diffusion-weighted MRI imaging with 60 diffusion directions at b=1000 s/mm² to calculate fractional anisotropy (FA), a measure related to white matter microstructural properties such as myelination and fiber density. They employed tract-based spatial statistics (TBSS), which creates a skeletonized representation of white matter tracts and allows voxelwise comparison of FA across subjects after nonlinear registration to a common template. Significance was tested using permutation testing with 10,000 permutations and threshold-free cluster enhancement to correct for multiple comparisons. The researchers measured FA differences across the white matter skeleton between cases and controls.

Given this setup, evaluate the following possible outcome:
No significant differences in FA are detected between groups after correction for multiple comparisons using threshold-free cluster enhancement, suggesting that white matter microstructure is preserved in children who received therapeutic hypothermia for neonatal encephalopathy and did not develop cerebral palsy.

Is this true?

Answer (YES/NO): NO